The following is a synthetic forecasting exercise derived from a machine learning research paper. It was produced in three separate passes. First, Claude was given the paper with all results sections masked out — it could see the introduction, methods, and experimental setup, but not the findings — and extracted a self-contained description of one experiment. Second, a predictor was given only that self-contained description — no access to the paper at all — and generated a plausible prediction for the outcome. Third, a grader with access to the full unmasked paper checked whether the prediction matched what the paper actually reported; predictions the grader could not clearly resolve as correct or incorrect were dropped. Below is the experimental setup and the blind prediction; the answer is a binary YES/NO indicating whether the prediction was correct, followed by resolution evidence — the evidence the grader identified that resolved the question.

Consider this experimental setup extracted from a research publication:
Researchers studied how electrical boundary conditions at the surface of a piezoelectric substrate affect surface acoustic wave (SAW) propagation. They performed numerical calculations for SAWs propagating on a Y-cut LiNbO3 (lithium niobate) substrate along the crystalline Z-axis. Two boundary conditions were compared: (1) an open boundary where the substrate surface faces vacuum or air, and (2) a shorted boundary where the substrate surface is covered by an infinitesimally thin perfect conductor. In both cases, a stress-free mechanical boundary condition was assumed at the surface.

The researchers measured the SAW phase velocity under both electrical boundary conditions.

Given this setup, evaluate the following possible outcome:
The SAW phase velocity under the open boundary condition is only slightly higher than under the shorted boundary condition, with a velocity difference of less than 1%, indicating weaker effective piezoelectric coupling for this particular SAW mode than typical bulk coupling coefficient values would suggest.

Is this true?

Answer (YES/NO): NO